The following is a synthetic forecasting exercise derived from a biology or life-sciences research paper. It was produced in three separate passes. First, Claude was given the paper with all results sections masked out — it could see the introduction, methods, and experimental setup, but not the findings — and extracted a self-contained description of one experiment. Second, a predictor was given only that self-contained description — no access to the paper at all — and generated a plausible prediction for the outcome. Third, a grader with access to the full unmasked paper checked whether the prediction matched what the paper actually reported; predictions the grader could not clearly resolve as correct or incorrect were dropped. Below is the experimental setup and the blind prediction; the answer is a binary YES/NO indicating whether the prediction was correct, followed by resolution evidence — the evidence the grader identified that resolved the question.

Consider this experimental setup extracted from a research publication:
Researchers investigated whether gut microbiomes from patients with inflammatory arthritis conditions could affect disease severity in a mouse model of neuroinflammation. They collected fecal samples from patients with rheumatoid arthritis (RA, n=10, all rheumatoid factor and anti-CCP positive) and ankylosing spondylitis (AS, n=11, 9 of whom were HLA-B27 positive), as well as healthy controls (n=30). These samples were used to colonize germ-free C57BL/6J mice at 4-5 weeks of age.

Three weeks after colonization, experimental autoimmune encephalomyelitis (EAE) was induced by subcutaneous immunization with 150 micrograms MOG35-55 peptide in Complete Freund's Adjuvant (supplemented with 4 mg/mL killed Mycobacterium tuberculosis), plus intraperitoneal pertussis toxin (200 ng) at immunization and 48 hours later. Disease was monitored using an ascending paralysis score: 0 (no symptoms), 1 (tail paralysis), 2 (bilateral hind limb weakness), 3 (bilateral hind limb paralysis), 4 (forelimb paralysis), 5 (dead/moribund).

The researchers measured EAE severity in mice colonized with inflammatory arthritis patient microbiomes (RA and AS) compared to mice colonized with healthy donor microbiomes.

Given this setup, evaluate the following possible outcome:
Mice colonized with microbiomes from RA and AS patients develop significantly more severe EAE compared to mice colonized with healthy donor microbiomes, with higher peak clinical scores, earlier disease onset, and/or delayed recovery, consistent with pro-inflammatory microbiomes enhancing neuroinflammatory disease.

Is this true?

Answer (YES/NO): NO